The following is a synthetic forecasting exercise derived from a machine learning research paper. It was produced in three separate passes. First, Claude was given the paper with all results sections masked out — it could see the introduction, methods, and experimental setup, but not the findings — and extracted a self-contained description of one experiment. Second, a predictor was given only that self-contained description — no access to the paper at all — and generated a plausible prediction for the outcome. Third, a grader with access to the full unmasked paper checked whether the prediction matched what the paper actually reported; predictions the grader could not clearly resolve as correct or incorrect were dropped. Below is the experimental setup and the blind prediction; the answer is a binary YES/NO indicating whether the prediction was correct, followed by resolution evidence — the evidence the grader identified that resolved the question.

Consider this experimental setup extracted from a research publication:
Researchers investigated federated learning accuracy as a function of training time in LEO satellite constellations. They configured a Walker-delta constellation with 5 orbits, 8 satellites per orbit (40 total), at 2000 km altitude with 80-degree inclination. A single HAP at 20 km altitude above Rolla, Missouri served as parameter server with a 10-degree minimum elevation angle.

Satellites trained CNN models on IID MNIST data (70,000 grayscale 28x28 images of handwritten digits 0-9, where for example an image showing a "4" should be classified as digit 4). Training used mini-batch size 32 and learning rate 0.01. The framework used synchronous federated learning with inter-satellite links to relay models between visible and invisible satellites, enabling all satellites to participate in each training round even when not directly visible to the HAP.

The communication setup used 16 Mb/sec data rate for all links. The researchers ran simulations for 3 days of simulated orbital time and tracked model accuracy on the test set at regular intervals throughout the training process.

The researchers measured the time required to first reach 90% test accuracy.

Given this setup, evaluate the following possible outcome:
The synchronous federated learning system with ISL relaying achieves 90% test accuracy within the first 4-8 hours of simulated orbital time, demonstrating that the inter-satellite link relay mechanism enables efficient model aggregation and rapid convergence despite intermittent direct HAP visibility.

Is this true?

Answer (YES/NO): NO